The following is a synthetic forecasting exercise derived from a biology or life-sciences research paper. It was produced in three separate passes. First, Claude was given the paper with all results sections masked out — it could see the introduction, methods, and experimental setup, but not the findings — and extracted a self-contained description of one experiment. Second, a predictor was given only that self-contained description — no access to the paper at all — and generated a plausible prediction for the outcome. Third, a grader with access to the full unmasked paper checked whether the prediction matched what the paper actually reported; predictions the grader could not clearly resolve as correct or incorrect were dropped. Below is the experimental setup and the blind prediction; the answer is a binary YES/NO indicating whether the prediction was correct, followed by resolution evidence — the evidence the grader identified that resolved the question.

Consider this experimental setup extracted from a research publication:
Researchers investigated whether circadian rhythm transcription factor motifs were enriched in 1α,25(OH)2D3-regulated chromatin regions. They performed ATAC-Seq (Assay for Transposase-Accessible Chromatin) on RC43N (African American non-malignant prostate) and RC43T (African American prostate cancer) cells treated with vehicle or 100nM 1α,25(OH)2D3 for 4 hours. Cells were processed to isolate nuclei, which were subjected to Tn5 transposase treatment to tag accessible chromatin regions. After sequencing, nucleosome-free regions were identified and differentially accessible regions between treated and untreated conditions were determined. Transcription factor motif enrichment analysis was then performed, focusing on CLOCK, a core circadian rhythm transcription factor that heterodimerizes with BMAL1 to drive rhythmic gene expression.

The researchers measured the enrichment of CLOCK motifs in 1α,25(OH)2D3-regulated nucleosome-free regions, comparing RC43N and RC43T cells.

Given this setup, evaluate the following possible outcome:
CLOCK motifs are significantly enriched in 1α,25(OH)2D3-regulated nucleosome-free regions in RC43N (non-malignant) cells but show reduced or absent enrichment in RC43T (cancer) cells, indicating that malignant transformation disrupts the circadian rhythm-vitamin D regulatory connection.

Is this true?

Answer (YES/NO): YES